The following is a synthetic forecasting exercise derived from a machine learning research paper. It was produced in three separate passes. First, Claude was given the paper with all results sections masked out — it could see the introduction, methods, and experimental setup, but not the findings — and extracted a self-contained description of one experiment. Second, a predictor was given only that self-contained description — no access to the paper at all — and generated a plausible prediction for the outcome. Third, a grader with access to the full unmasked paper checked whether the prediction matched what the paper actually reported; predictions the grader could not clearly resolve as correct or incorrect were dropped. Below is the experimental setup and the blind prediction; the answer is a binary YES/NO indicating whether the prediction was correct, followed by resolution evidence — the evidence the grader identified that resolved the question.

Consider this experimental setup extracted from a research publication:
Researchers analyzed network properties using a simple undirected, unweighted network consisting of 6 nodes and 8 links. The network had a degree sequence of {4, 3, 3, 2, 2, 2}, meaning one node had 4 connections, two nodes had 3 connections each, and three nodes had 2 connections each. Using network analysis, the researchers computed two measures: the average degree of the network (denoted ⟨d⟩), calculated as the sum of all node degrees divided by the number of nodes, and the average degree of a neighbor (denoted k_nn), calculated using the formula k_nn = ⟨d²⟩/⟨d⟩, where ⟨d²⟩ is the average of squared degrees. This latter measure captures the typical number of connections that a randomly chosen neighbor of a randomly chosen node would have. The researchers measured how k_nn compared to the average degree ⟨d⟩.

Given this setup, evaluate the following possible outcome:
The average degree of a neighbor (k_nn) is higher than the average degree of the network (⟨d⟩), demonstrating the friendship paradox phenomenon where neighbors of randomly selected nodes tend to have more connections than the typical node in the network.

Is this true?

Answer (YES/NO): YES